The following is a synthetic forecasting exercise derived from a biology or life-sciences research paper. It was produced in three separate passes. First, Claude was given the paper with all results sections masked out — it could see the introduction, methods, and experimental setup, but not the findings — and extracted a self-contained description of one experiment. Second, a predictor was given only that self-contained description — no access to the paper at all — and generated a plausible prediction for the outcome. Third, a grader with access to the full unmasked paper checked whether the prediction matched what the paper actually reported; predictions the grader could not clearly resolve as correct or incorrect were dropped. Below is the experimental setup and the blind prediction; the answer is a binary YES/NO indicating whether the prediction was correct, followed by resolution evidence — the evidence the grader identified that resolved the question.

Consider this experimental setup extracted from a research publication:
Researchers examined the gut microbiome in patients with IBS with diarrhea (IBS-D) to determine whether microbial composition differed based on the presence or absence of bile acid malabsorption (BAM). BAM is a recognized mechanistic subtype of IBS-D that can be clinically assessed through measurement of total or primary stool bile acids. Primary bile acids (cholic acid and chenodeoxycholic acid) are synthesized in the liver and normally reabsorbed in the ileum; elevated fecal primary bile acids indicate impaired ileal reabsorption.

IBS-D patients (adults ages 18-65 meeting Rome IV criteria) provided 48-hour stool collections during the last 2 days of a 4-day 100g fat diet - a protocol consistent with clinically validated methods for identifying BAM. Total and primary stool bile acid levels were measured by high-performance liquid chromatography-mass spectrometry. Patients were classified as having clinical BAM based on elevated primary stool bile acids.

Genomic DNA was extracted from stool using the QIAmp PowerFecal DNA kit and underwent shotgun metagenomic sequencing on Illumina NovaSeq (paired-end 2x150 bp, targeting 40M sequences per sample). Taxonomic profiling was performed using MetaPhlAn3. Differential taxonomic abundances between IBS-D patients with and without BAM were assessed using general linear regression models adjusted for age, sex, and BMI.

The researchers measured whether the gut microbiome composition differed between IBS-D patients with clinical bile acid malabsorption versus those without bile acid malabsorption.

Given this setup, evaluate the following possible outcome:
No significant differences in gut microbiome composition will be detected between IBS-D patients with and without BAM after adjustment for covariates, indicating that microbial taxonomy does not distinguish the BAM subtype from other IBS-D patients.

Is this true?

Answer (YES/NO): NO